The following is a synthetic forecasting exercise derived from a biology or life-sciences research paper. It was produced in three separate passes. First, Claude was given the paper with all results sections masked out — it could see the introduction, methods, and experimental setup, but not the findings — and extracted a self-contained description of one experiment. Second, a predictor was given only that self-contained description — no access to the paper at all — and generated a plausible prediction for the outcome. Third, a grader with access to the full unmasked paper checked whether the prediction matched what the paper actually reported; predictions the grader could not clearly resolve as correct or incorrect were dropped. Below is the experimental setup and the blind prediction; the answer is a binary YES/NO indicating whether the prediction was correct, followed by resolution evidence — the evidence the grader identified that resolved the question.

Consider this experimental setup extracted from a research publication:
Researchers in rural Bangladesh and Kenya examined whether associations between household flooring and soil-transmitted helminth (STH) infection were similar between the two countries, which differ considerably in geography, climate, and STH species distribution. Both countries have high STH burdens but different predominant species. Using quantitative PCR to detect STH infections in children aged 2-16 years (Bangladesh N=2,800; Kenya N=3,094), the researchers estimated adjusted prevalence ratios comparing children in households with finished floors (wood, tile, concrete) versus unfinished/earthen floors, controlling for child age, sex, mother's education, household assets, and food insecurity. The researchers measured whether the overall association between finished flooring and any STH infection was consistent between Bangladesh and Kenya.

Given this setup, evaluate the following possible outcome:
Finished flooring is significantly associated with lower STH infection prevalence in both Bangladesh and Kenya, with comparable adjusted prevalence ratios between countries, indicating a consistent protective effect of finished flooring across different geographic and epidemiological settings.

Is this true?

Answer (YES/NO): NO